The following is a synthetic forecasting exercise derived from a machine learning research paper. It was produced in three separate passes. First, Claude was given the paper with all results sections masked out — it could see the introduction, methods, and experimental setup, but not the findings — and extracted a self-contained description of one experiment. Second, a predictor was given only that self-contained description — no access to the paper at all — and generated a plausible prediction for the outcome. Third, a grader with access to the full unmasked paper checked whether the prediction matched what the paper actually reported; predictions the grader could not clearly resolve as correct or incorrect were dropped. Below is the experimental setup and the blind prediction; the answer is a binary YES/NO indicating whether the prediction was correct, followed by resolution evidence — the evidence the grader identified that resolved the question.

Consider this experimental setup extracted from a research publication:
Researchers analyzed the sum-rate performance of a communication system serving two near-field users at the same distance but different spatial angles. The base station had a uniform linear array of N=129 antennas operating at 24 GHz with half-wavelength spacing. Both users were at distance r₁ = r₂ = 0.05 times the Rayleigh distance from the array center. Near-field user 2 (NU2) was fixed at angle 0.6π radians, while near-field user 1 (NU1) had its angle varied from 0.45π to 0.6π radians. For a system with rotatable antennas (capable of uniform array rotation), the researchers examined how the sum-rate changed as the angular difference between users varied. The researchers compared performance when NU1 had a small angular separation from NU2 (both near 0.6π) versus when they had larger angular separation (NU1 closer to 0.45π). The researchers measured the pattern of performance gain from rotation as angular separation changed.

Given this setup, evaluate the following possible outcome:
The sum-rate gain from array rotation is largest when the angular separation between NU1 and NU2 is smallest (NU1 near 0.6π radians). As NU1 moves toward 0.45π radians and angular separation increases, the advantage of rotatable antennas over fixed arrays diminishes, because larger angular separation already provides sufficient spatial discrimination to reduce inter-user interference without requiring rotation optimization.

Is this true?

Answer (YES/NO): YES